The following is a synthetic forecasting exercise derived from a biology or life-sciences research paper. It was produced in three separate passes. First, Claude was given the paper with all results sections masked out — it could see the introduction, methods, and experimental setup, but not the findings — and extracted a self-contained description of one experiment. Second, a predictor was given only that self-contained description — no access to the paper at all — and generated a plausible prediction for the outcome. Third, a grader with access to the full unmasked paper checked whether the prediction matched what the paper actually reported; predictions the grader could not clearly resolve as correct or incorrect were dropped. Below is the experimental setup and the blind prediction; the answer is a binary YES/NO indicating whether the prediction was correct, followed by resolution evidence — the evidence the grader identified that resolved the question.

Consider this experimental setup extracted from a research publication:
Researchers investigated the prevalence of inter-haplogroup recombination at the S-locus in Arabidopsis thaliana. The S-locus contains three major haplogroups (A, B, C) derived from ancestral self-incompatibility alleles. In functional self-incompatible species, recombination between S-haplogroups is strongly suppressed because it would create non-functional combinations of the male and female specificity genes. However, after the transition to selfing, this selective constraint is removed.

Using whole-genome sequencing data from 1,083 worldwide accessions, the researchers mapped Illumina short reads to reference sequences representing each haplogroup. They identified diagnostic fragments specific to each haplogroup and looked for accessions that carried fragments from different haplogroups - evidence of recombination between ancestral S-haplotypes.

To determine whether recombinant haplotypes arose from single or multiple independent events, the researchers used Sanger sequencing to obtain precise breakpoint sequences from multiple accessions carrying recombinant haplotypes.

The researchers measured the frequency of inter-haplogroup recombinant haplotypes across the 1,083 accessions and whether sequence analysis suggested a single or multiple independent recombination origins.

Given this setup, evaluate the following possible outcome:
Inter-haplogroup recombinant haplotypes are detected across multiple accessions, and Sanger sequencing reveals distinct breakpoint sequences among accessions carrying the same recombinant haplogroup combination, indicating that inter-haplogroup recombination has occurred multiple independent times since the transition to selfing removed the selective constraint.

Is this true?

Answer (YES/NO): YES